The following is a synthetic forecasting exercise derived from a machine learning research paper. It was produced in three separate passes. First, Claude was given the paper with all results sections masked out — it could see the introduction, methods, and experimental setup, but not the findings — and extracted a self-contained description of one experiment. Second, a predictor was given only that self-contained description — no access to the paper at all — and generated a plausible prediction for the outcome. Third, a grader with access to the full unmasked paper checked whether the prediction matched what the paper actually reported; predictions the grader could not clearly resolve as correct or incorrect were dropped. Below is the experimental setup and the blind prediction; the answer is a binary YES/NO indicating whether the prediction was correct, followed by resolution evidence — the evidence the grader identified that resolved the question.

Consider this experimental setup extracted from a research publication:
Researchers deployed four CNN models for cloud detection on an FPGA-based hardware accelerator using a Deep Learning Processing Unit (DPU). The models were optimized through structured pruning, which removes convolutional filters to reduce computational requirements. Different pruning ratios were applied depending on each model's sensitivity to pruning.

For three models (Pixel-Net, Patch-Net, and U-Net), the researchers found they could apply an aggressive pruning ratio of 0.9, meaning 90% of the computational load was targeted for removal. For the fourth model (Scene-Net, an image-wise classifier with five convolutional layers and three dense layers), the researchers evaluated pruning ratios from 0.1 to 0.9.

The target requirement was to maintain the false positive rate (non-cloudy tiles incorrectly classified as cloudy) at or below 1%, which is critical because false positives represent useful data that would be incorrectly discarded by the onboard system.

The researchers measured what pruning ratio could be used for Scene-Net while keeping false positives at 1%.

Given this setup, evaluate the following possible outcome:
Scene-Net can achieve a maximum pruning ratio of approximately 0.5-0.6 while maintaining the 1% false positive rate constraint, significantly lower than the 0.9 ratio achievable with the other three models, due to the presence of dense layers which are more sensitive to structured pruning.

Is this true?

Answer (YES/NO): YES